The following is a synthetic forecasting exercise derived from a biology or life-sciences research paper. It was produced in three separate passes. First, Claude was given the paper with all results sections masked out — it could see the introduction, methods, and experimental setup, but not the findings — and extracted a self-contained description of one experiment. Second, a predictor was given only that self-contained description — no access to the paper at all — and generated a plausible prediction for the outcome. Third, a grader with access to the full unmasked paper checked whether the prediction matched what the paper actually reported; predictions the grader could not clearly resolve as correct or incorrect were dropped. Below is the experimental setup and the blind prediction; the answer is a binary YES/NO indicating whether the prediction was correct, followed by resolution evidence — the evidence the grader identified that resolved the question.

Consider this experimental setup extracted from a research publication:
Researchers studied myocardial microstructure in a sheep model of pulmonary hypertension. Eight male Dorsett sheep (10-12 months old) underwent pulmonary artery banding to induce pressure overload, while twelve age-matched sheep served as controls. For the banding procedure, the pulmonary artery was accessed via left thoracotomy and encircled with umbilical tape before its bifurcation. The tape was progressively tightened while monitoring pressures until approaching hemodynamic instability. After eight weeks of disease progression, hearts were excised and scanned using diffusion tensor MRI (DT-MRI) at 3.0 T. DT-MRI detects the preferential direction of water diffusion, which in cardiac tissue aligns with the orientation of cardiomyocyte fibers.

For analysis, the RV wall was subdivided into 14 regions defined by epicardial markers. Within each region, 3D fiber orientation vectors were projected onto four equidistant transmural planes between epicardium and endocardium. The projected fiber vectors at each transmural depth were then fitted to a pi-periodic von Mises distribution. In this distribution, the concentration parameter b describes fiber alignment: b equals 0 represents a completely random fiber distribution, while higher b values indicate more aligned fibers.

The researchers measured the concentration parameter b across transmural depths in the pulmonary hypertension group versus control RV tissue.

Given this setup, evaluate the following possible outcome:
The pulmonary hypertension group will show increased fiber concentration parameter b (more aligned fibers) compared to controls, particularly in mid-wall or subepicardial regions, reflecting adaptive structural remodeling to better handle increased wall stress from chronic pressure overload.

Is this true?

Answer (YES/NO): NO